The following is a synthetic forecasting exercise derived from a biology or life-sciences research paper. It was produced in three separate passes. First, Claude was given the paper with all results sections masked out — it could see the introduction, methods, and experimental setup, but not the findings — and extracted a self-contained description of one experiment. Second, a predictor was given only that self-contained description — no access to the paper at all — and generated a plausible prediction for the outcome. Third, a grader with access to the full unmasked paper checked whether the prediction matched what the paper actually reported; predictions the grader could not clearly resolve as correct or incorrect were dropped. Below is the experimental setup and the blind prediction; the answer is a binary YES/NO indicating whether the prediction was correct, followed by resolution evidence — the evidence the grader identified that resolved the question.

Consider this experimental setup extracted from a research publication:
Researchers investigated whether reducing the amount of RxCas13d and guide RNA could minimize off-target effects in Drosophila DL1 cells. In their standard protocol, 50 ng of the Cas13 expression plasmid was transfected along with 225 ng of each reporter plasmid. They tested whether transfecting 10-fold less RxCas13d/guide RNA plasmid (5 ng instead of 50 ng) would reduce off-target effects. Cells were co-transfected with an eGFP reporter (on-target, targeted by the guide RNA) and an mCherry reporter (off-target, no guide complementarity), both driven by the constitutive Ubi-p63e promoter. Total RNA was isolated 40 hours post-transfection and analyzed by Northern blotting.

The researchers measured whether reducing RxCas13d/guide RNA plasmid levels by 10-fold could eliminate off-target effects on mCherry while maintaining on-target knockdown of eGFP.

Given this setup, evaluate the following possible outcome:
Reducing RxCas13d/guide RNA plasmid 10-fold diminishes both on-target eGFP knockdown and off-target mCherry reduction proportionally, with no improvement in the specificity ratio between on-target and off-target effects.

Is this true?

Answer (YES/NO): YES